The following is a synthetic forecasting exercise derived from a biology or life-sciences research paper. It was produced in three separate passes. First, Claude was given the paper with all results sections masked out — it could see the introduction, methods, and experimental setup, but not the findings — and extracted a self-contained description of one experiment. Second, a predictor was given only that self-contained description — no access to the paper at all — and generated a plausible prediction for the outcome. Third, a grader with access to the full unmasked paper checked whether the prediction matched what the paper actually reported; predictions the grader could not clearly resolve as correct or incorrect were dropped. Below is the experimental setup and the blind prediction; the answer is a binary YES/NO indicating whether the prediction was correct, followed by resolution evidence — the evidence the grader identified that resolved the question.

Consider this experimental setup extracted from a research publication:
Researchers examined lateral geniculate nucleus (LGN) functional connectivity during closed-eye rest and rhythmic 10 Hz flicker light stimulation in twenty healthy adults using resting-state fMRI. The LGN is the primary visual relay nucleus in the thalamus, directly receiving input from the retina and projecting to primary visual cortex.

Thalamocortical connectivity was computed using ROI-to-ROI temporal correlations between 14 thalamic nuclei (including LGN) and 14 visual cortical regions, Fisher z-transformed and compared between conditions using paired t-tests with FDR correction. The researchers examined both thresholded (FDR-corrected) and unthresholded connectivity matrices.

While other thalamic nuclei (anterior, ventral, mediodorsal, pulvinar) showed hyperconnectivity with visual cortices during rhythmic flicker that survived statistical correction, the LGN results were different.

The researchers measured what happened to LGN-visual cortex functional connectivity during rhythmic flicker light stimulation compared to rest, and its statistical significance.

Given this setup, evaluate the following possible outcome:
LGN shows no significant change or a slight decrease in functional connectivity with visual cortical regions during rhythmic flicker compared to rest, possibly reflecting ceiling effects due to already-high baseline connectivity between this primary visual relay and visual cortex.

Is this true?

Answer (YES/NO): NO